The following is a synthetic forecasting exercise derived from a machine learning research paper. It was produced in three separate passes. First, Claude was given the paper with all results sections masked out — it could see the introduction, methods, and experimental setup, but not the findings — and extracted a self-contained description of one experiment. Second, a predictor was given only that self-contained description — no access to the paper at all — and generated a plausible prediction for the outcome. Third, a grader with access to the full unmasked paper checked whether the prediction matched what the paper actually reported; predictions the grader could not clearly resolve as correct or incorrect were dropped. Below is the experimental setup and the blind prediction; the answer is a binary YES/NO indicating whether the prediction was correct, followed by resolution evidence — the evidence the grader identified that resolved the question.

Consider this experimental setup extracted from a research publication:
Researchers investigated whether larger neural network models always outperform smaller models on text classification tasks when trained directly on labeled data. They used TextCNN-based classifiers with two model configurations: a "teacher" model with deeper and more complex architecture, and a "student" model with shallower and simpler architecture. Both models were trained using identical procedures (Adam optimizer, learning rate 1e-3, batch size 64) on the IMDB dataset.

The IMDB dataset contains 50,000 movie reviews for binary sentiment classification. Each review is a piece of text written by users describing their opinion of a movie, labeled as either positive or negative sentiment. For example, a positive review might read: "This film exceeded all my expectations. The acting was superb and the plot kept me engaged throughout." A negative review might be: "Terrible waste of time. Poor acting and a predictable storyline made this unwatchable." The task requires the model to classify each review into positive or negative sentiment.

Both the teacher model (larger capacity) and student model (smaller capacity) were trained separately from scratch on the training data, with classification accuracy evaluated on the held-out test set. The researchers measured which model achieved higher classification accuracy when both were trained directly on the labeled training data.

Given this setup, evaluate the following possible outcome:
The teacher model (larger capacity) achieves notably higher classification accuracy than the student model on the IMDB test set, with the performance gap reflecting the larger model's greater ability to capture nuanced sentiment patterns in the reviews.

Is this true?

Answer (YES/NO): NO